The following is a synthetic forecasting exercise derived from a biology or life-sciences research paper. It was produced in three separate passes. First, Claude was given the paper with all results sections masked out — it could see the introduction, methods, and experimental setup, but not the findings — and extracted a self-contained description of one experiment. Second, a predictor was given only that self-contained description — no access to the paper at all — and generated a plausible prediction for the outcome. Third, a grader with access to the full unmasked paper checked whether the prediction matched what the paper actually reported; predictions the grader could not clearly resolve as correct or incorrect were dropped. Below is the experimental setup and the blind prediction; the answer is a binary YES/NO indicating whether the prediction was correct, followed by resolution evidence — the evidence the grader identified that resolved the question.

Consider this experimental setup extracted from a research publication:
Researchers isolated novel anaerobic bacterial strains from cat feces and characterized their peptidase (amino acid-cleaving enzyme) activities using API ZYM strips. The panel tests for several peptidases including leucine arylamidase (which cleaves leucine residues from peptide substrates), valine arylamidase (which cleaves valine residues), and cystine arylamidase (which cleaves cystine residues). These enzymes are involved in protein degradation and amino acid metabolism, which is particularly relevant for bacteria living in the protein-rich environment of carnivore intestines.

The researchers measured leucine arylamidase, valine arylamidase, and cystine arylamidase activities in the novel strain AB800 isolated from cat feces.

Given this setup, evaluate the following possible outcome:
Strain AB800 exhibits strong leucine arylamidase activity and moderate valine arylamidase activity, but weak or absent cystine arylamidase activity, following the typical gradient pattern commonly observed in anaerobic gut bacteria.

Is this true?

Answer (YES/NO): NO